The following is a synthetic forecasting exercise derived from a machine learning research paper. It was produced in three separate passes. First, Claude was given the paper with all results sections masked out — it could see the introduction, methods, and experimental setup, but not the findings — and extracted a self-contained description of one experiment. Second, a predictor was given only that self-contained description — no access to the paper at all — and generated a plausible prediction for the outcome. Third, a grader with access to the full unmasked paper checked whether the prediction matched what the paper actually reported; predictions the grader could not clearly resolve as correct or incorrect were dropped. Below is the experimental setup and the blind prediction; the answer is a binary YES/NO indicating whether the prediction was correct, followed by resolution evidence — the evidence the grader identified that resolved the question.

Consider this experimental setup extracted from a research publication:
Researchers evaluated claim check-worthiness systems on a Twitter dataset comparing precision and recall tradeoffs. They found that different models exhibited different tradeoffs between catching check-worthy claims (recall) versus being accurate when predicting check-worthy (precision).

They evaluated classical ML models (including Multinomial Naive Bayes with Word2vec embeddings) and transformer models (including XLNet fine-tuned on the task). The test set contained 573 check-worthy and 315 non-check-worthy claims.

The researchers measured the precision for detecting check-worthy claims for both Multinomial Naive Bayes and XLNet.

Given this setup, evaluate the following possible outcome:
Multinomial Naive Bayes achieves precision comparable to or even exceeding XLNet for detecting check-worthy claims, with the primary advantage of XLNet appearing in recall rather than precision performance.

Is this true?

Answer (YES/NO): NO